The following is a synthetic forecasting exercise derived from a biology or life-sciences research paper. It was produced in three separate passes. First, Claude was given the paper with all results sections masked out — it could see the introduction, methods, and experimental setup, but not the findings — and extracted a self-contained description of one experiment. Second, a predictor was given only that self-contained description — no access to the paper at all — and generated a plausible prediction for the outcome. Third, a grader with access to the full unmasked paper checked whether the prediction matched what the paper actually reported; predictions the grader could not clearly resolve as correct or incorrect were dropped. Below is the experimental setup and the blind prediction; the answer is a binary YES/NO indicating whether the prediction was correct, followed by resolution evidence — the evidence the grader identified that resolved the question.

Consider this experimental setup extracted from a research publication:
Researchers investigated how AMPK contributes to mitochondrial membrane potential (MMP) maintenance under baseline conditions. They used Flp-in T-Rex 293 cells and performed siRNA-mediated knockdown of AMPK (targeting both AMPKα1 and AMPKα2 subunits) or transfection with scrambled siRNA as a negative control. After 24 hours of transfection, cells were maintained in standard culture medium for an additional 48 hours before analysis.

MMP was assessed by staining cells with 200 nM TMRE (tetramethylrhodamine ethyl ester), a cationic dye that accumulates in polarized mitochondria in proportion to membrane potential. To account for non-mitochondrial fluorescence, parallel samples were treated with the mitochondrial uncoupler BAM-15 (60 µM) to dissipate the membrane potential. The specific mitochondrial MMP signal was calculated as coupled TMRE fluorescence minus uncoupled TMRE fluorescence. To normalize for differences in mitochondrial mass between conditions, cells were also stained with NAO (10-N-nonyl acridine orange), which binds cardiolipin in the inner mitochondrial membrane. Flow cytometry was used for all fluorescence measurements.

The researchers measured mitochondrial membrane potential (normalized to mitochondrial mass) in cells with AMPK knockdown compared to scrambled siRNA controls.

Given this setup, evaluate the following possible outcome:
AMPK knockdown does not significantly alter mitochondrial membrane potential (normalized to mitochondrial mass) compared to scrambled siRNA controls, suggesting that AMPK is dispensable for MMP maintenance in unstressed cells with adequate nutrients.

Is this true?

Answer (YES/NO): NO